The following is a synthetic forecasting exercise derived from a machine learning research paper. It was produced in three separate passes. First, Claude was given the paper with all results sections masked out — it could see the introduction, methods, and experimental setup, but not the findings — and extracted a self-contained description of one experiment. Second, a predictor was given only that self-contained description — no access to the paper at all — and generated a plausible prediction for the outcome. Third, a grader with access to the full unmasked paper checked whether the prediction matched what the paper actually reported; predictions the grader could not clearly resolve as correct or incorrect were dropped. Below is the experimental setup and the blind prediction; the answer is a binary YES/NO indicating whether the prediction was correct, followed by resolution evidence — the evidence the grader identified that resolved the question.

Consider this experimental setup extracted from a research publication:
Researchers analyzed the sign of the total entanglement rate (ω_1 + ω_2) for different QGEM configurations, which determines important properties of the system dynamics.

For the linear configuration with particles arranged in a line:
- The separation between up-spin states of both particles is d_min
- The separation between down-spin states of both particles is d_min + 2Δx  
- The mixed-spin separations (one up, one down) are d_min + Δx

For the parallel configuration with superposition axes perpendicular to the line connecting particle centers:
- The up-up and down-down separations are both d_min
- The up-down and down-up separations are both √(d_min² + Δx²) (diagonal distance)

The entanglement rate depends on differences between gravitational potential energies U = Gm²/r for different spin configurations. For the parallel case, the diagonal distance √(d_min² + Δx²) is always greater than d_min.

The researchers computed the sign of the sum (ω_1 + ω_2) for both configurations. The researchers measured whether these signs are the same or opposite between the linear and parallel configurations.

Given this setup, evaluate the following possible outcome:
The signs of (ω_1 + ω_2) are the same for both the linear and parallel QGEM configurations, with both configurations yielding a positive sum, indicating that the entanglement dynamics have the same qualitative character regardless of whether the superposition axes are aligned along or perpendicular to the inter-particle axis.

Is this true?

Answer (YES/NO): NO